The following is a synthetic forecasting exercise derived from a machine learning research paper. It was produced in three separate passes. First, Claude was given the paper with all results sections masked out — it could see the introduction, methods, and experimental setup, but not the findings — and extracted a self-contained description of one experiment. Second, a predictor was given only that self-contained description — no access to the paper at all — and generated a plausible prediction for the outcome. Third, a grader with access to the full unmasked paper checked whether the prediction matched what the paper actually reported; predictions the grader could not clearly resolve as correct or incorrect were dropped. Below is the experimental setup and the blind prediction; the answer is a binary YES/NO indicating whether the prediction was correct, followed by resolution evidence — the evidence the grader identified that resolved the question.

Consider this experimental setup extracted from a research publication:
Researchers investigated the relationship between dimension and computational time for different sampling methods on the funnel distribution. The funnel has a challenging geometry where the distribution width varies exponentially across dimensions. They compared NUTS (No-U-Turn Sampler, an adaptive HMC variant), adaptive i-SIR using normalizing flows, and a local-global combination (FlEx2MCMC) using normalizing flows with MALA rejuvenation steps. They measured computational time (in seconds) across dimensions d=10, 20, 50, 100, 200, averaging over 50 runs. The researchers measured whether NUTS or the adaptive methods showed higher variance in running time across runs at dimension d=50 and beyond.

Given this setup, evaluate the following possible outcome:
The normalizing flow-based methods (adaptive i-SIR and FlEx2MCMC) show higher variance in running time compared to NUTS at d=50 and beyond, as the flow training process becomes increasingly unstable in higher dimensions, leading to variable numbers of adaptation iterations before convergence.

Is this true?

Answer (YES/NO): NO